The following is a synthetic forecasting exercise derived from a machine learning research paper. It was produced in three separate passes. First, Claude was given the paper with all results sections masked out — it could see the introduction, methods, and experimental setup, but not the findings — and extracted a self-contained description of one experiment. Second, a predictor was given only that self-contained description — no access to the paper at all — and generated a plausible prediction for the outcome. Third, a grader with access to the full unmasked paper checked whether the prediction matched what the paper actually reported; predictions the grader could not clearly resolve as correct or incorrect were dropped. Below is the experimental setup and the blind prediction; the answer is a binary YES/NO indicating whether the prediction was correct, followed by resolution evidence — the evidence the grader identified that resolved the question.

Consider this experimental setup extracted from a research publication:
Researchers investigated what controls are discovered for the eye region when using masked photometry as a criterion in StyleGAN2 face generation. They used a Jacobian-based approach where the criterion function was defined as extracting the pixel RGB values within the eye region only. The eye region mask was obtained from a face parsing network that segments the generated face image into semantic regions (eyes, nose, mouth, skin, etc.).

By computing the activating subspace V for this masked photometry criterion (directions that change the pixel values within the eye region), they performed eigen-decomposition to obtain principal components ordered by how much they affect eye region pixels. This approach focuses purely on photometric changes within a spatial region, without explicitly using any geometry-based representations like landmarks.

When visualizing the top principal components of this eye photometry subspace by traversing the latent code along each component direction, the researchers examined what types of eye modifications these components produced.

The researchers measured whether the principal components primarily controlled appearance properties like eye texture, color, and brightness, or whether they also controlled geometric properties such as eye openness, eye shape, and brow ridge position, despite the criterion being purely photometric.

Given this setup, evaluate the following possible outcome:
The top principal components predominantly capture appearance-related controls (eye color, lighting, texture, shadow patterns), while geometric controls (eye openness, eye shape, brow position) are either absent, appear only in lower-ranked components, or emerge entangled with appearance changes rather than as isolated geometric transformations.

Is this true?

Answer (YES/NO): NO